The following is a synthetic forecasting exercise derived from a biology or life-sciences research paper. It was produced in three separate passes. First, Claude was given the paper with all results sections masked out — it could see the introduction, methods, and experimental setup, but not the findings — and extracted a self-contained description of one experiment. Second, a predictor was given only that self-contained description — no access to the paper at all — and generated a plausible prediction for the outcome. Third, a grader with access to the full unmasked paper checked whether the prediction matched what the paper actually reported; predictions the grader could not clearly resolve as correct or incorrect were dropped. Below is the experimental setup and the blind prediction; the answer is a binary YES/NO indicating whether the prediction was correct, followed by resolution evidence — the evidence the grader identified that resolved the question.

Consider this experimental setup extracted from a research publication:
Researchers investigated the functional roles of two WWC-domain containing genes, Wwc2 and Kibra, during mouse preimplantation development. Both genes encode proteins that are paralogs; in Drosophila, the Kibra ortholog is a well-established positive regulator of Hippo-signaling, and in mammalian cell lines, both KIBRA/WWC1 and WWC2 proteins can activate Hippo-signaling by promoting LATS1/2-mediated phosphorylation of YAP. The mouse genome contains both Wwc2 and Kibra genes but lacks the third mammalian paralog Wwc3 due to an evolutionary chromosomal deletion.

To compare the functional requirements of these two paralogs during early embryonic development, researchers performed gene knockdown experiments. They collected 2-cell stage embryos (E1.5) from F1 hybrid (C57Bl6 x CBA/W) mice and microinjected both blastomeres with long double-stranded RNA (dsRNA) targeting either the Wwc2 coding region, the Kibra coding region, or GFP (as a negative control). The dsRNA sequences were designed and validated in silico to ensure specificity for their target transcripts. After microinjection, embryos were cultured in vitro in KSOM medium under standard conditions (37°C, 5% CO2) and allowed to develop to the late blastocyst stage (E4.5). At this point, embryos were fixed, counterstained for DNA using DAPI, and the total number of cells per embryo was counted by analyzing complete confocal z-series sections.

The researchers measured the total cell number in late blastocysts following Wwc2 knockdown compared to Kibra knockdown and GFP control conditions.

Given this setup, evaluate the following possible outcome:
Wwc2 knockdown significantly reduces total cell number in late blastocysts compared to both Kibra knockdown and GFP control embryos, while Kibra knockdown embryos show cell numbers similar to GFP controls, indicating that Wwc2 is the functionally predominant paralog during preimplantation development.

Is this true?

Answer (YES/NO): YES